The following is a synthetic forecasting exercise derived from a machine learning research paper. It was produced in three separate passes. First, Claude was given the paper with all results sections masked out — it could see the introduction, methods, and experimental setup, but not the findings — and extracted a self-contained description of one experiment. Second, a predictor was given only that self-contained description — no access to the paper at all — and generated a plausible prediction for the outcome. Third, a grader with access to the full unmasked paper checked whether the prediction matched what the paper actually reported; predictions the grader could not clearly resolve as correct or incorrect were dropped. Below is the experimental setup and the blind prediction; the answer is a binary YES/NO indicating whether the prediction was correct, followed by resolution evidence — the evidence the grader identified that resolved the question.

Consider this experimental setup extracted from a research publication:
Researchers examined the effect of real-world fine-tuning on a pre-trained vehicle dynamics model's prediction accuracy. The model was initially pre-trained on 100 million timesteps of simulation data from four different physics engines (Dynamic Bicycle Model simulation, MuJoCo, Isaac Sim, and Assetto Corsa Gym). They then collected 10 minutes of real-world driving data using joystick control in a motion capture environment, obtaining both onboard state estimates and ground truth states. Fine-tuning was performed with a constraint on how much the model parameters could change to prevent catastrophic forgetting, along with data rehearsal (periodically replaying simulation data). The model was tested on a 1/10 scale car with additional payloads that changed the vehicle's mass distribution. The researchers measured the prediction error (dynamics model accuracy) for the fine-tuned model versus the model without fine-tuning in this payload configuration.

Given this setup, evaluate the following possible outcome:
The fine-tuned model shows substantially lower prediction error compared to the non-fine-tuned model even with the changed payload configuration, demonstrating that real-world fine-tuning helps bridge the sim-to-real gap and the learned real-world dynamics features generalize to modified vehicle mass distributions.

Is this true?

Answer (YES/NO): NO